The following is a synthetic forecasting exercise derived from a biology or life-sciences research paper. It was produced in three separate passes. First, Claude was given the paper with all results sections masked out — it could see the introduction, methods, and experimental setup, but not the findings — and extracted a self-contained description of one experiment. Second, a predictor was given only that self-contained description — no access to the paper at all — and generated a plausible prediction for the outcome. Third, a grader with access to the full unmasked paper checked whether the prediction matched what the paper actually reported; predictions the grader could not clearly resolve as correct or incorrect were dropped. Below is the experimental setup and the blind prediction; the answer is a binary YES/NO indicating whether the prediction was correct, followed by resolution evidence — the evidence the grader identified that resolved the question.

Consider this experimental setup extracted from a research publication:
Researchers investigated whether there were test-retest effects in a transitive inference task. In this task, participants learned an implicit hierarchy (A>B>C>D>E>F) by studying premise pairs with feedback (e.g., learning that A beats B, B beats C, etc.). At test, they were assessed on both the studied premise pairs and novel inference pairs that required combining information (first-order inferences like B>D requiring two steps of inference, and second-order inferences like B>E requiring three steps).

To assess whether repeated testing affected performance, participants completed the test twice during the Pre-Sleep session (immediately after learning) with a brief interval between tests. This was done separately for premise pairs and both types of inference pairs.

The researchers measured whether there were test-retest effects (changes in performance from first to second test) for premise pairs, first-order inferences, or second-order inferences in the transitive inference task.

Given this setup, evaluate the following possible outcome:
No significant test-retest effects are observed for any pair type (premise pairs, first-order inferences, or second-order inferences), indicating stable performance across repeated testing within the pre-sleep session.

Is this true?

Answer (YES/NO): YES